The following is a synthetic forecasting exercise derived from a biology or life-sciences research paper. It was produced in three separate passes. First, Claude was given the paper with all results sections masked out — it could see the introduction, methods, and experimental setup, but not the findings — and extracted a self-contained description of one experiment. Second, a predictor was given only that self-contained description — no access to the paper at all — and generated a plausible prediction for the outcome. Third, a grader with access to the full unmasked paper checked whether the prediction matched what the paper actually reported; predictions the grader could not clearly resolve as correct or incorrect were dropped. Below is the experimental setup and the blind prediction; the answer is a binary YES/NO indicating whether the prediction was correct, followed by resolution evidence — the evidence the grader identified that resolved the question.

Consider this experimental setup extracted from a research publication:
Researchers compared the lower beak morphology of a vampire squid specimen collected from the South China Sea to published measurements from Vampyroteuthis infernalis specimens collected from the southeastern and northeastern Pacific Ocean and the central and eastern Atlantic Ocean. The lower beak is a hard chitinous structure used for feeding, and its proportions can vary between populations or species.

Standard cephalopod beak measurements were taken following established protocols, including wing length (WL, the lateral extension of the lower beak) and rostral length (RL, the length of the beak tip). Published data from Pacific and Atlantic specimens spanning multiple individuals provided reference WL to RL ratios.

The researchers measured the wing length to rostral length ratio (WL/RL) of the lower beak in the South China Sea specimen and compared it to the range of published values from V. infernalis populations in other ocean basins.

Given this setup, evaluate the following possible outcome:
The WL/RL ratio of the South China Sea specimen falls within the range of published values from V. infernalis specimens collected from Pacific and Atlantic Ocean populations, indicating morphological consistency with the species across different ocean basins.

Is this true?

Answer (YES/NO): NO